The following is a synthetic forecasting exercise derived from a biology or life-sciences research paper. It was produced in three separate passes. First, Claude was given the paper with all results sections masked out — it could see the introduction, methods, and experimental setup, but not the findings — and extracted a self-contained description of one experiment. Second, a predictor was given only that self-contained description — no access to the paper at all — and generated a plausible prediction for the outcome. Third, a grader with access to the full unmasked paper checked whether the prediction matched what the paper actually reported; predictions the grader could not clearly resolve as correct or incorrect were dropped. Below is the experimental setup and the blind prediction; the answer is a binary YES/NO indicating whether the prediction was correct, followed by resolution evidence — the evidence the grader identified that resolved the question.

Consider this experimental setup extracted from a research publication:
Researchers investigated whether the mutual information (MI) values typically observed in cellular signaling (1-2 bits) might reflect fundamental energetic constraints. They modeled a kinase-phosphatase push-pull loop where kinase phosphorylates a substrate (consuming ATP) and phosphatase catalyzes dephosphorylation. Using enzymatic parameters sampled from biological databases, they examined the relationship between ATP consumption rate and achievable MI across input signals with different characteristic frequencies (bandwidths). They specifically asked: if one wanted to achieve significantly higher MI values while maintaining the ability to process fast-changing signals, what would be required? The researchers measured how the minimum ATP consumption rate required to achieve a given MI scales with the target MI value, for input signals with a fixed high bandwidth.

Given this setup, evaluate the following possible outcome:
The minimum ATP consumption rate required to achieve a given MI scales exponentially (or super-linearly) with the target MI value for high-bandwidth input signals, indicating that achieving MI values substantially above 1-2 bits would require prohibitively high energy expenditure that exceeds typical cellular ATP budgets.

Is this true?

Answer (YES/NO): NO